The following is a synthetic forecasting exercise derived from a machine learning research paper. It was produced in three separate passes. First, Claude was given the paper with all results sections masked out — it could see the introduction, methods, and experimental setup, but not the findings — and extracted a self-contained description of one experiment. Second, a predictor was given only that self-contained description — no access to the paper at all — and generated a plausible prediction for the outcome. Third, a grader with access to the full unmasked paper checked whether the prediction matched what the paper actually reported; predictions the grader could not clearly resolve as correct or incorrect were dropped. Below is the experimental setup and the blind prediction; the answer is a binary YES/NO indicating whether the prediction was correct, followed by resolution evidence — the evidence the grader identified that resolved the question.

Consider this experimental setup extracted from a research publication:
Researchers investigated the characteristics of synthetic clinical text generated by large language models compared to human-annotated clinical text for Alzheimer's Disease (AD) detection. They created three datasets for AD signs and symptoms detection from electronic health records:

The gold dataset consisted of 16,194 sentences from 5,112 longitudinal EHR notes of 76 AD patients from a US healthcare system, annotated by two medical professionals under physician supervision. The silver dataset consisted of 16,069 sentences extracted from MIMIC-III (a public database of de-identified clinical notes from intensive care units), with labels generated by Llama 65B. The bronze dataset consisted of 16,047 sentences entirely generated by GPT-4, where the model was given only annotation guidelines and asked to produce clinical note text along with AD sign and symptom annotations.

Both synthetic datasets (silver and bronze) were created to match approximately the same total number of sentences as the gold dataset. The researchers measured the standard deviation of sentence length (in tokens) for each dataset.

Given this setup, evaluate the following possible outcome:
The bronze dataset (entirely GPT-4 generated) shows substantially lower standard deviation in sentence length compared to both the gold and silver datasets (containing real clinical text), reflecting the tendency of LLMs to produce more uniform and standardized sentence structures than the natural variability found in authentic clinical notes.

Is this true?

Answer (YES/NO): YES